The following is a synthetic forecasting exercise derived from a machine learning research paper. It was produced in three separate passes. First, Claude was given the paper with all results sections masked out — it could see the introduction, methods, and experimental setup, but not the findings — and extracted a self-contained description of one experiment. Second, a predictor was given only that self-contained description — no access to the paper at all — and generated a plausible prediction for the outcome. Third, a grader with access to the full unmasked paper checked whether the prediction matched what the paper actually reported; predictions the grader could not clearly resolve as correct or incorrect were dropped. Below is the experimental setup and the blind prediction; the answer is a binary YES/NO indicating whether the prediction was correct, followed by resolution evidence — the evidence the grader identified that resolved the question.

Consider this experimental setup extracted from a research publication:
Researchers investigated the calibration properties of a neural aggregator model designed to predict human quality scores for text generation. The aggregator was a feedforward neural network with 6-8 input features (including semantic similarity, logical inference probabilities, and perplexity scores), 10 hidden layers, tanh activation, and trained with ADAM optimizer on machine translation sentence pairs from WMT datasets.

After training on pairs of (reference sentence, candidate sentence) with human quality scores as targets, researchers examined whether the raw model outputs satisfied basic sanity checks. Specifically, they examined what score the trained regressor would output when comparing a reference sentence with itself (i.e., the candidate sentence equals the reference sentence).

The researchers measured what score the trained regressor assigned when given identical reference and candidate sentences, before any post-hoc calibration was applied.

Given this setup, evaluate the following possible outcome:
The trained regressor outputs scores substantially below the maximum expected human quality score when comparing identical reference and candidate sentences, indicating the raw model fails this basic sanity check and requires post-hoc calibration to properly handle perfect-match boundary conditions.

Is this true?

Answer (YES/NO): NO